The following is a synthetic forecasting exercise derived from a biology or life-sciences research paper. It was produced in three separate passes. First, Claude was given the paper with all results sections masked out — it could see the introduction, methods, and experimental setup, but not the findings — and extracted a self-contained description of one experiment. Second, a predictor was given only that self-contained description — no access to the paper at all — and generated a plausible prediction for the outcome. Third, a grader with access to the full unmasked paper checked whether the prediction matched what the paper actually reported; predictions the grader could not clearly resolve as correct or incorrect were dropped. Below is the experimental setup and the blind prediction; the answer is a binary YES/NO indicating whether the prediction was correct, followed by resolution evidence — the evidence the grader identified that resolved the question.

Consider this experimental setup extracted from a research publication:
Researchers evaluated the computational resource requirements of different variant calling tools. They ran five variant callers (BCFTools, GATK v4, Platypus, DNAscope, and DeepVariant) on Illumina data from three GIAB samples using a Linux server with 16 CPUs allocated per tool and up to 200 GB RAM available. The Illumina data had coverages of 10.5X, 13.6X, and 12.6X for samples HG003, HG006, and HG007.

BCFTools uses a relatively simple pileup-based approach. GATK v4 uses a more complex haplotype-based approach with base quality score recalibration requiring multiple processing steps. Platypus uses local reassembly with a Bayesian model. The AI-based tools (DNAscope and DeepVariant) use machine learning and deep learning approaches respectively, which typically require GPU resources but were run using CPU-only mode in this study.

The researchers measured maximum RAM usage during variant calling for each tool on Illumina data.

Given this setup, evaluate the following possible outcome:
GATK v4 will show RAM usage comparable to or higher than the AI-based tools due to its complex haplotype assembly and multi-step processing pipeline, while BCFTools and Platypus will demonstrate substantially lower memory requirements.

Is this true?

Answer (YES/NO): YES